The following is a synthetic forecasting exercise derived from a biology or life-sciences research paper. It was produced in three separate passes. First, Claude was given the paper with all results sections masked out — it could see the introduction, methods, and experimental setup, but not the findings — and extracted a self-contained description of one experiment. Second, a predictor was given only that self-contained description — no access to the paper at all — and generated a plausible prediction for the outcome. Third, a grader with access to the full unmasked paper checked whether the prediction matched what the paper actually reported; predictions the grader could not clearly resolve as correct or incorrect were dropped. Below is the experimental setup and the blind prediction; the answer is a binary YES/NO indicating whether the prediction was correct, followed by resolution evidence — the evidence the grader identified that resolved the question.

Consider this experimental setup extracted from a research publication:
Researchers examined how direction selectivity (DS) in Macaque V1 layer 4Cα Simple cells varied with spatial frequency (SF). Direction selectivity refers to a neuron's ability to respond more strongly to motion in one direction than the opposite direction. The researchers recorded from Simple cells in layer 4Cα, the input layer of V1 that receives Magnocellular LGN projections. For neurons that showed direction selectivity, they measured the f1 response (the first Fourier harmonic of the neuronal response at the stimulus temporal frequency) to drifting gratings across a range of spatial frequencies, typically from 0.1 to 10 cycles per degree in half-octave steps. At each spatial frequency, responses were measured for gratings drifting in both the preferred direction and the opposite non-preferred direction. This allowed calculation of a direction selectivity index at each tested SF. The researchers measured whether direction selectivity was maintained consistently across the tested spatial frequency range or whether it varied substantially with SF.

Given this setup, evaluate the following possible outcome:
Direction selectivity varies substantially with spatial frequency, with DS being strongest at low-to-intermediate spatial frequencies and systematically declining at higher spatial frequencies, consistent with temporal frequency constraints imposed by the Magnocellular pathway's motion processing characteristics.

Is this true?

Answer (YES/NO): NO